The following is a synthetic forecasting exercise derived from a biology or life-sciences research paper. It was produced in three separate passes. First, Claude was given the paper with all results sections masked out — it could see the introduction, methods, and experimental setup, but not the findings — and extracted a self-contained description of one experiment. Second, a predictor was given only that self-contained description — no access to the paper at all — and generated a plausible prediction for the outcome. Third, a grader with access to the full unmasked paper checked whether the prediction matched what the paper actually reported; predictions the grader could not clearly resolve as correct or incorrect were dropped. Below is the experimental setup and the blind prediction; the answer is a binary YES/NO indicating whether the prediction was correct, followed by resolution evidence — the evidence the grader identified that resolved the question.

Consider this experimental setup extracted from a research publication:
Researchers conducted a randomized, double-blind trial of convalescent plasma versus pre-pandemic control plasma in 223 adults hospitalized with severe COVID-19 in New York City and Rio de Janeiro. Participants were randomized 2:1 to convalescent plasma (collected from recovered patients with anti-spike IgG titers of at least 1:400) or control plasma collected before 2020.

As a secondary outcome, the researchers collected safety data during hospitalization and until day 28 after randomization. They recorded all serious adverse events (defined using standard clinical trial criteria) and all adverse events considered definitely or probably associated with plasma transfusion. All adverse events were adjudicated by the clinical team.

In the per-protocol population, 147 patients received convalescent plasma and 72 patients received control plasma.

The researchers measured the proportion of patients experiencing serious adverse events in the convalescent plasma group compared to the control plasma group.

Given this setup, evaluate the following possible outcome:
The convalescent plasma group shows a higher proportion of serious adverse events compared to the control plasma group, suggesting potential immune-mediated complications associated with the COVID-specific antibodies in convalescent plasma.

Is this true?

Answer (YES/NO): NO